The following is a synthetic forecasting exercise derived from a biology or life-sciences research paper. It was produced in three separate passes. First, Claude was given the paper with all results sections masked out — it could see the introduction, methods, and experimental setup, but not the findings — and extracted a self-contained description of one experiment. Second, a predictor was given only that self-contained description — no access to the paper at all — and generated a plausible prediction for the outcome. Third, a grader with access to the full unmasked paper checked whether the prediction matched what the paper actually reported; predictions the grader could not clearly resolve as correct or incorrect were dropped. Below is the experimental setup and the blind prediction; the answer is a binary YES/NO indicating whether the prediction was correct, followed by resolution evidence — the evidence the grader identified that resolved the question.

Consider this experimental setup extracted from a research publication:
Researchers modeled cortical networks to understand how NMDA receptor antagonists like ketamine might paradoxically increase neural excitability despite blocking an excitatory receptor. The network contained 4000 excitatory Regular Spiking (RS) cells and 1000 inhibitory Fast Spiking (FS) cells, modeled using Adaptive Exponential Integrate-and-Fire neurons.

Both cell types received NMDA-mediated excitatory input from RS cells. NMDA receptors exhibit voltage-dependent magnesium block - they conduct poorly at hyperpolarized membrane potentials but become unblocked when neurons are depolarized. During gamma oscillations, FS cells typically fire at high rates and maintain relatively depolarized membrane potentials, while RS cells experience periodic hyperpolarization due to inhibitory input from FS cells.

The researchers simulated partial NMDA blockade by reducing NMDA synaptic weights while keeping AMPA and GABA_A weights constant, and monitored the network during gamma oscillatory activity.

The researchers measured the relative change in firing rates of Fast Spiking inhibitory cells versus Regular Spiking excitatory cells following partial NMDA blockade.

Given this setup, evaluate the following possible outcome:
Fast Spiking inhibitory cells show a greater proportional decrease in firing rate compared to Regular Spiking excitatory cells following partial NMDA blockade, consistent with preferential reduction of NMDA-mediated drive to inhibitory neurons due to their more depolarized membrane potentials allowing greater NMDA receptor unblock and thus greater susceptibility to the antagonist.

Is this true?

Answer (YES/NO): NO